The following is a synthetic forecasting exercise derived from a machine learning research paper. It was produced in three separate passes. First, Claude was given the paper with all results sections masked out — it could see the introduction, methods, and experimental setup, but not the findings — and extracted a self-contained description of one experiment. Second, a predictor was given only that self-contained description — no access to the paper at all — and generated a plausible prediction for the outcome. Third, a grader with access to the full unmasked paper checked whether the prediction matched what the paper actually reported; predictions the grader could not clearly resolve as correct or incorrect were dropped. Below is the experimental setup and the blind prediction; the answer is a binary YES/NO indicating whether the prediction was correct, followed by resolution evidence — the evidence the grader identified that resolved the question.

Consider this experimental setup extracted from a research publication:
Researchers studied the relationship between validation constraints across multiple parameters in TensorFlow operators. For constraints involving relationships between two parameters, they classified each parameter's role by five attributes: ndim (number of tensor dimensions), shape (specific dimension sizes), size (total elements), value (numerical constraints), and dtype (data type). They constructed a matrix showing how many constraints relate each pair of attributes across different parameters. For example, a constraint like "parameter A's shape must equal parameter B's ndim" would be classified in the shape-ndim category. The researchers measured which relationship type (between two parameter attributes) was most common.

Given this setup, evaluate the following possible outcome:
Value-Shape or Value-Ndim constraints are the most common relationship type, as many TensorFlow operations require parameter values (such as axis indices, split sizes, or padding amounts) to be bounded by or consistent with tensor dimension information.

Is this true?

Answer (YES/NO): NO